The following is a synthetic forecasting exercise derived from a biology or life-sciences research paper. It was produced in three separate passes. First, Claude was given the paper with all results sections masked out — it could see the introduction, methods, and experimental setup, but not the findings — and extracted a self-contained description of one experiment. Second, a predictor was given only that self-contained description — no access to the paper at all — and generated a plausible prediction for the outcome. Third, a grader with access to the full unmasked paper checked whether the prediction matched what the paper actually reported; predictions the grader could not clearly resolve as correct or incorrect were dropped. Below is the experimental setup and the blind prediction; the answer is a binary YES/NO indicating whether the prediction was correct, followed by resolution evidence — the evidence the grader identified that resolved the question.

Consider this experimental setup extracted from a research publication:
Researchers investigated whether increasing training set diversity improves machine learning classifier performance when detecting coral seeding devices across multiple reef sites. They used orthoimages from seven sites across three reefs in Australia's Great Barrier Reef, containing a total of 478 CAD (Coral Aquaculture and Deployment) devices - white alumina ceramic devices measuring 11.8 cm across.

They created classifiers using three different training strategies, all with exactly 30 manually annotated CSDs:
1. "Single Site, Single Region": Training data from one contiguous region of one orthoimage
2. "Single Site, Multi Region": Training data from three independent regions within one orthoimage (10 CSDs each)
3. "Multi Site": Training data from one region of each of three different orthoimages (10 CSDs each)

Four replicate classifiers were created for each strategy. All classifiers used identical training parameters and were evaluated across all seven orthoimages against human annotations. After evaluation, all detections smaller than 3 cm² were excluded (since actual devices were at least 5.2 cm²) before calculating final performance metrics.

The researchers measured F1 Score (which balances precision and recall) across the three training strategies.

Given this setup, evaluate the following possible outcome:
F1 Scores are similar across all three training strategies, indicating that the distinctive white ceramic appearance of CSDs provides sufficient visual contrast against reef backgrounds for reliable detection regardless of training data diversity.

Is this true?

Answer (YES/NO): NO